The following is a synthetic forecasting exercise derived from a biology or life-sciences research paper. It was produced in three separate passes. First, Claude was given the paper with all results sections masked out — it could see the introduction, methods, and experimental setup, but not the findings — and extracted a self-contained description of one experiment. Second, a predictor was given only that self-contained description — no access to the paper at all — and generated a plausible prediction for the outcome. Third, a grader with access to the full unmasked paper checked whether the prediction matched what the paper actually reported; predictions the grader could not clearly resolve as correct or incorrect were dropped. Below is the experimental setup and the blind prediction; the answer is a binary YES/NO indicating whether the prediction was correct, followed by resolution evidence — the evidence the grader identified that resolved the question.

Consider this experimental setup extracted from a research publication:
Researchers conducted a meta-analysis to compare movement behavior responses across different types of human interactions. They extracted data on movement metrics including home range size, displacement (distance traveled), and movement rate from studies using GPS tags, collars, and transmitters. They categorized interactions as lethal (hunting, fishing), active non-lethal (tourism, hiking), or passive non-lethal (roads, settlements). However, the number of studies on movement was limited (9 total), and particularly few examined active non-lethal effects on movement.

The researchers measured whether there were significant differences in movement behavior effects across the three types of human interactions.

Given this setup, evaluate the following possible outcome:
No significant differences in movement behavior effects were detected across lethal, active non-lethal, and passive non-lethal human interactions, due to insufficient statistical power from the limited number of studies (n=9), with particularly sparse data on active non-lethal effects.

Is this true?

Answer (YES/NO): YES